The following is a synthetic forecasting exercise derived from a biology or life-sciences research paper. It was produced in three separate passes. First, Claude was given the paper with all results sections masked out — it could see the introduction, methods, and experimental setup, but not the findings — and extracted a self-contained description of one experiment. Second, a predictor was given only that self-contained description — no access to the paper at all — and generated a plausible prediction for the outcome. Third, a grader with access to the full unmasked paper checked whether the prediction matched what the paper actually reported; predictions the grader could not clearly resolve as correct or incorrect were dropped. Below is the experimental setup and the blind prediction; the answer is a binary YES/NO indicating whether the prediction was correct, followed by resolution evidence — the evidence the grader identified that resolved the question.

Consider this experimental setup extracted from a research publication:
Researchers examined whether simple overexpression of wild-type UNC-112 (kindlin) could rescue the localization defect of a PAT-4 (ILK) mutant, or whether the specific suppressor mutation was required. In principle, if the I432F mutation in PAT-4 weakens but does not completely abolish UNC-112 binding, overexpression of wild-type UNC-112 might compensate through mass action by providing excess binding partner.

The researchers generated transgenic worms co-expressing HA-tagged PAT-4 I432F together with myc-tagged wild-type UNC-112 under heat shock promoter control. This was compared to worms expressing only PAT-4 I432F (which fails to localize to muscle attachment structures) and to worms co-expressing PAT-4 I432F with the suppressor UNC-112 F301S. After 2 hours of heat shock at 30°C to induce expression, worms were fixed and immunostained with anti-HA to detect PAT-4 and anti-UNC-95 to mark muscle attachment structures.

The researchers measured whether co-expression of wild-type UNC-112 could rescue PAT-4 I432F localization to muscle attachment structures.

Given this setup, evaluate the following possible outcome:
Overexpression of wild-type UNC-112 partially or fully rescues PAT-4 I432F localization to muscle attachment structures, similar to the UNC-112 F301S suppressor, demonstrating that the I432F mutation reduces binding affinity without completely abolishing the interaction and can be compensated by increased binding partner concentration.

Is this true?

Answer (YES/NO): NO